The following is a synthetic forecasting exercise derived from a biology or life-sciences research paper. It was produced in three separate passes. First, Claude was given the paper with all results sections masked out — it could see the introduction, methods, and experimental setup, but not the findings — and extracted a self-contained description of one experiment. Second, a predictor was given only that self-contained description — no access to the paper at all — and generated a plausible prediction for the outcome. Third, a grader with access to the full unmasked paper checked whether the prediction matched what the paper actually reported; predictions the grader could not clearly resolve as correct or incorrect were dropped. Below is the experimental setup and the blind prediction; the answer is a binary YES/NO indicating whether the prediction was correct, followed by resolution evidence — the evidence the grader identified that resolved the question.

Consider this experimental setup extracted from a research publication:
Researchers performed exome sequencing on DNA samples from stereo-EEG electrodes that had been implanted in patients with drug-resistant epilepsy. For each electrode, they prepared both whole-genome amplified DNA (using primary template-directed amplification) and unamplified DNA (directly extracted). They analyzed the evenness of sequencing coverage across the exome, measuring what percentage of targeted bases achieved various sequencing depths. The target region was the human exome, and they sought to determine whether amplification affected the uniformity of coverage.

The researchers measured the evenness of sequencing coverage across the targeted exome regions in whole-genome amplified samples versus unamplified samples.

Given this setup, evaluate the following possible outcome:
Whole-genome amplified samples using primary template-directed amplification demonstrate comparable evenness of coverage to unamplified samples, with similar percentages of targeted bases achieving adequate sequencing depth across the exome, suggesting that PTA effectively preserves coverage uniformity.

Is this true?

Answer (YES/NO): NO